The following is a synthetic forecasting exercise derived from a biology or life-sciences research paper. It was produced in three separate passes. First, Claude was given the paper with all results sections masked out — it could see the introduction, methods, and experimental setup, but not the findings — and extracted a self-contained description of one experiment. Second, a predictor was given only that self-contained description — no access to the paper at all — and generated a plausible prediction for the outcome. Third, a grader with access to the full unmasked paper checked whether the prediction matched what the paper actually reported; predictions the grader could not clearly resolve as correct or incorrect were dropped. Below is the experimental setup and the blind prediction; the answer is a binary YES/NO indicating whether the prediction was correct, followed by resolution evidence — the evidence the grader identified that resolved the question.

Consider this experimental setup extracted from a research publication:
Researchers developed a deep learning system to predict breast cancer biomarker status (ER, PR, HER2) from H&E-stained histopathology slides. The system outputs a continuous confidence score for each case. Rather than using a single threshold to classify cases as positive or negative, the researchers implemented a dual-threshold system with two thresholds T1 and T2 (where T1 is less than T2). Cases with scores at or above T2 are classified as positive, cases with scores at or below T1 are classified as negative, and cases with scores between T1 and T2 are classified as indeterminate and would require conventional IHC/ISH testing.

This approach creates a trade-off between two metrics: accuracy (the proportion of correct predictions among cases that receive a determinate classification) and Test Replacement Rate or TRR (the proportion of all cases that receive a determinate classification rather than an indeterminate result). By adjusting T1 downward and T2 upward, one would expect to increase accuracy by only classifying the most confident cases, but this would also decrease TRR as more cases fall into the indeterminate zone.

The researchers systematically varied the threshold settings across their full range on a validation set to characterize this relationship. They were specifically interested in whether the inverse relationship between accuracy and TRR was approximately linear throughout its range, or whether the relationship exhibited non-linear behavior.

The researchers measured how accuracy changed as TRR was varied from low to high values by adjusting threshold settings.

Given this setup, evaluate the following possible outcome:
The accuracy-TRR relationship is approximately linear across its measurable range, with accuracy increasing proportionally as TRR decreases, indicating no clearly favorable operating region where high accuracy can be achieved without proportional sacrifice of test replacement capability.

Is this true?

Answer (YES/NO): NO